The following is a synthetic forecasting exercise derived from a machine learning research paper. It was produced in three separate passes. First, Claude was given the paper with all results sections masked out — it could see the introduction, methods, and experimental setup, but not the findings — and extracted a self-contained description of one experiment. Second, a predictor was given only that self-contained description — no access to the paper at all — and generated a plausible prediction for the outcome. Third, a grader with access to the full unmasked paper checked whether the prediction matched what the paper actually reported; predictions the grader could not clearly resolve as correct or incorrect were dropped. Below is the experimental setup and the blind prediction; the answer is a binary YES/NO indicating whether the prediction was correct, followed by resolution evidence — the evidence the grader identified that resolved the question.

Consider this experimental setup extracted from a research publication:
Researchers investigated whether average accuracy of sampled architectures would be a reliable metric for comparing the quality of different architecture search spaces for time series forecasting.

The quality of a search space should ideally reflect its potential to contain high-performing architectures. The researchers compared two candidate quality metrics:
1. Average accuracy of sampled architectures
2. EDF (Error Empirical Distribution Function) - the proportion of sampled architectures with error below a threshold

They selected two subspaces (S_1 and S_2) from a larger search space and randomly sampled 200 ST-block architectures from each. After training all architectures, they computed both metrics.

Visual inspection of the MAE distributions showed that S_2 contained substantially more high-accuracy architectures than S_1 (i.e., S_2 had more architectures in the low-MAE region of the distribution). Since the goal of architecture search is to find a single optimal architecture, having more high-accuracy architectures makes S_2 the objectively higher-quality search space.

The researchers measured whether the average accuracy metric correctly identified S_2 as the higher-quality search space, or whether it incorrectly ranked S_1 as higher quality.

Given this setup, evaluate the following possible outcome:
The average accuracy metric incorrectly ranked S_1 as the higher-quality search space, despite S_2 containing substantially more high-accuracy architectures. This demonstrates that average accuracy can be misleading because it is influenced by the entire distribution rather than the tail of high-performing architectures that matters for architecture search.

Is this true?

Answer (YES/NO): YES